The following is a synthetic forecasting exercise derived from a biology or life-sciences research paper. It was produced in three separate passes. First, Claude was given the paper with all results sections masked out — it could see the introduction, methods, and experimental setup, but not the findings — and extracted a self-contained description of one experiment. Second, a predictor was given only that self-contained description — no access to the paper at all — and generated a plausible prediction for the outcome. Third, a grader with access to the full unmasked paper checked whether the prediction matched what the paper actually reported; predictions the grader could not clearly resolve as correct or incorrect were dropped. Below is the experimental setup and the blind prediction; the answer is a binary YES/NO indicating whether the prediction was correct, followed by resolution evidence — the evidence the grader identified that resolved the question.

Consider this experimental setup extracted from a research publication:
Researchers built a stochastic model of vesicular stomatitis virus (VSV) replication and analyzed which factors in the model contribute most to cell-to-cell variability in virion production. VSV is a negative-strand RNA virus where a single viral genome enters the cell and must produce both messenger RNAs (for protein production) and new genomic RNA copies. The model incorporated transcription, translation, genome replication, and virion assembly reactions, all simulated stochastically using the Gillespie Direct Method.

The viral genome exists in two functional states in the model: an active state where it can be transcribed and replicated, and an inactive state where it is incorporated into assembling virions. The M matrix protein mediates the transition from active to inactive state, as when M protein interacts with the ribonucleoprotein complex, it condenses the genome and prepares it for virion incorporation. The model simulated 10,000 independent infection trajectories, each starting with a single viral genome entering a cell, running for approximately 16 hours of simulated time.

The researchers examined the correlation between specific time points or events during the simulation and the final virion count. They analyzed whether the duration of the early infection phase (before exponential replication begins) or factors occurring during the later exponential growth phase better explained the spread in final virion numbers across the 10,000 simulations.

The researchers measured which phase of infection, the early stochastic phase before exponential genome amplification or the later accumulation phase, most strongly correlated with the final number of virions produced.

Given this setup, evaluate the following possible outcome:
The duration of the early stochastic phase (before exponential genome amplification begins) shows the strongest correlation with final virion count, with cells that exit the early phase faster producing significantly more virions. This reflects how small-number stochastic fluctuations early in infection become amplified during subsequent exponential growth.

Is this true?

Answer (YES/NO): YES